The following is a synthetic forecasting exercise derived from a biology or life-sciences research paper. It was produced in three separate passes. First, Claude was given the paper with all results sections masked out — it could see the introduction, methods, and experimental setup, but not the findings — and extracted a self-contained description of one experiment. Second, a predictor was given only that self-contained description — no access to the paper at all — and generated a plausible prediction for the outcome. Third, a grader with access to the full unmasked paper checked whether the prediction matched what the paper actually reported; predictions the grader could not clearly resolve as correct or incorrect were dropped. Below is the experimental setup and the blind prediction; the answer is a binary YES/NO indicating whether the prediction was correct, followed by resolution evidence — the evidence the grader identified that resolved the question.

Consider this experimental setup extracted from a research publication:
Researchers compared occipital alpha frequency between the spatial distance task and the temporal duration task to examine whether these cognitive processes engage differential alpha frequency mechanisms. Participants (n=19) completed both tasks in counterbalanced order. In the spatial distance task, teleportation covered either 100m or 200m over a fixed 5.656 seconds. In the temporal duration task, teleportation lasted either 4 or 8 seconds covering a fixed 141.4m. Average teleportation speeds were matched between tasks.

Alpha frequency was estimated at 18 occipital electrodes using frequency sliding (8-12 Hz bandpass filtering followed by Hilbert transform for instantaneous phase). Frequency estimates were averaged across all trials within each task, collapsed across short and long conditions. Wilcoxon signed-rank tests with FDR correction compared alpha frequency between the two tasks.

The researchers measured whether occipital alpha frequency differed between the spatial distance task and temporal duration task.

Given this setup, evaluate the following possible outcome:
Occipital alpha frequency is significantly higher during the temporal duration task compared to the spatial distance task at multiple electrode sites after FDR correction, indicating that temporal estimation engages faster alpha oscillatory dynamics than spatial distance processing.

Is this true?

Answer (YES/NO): NO